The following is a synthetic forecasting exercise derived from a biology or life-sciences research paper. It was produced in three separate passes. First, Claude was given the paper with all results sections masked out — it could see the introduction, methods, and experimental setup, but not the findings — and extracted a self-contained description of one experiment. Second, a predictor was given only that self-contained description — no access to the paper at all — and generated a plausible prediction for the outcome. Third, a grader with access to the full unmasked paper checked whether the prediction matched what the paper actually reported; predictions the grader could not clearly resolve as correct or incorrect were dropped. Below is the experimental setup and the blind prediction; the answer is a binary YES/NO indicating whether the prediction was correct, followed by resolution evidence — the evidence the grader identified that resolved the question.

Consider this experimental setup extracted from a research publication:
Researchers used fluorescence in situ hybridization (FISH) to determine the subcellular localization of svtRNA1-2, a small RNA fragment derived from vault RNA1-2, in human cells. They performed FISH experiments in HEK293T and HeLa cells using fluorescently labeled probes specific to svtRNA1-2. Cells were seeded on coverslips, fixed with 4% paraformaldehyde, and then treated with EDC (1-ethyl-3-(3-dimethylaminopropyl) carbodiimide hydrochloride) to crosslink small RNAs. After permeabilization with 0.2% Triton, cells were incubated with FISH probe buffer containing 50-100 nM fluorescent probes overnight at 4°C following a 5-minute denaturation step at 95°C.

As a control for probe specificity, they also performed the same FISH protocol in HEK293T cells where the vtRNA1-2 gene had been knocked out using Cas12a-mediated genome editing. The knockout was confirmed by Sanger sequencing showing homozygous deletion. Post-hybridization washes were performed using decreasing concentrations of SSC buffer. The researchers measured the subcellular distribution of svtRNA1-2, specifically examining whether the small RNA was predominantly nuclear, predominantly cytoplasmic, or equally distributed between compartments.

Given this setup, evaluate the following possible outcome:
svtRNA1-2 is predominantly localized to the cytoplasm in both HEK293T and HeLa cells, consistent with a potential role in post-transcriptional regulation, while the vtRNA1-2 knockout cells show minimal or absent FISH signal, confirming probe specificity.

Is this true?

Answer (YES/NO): NO